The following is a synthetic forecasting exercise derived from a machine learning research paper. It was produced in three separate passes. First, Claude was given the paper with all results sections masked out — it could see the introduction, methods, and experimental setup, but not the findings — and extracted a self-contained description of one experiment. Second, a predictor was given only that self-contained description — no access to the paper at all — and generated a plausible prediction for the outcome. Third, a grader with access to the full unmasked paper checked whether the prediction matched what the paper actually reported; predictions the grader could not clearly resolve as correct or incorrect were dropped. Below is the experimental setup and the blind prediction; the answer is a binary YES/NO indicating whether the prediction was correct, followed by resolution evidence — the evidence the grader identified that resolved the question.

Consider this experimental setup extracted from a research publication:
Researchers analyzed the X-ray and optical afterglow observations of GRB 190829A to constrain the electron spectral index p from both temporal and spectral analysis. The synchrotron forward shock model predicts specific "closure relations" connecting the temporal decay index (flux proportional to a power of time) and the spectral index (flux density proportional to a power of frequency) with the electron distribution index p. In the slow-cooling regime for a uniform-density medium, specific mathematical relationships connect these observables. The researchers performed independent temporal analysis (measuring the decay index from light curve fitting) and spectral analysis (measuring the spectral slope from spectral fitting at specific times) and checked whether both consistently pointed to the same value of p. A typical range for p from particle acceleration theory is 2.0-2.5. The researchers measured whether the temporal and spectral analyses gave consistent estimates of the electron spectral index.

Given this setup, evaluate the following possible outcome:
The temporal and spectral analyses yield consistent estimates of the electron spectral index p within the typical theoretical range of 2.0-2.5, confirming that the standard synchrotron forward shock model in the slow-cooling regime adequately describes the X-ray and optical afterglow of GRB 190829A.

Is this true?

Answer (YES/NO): YES